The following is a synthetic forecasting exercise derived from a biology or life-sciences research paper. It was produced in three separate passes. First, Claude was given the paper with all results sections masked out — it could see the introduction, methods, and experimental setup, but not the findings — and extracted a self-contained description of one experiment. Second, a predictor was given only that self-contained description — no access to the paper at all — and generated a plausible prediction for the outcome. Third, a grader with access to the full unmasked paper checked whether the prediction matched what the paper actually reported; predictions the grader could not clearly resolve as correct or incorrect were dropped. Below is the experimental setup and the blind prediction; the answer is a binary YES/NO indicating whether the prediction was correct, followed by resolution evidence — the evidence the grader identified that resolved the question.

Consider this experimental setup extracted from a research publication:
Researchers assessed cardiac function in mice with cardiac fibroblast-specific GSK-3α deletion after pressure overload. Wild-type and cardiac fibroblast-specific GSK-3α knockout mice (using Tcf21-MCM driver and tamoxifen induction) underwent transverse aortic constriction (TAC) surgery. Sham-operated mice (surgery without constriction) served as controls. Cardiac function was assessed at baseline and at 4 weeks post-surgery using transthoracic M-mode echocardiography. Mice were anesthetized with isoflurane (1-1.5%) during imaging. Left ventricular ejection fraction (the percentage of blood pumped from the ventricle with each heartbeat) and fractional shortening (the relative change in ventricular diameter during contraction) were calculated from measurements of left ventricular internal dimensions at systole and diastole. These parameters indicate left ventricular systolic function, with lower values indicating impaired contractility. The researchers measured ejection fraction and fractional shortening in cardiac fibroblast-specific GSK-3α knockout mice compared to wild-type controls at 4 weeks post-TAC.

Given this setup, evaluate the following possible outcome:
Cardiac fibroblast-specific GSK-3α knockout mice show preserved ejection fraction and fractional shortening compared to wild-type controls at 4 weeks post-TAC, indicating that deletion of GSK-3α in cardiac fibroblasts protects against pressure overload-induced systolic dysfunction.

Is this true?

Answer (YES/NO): YES